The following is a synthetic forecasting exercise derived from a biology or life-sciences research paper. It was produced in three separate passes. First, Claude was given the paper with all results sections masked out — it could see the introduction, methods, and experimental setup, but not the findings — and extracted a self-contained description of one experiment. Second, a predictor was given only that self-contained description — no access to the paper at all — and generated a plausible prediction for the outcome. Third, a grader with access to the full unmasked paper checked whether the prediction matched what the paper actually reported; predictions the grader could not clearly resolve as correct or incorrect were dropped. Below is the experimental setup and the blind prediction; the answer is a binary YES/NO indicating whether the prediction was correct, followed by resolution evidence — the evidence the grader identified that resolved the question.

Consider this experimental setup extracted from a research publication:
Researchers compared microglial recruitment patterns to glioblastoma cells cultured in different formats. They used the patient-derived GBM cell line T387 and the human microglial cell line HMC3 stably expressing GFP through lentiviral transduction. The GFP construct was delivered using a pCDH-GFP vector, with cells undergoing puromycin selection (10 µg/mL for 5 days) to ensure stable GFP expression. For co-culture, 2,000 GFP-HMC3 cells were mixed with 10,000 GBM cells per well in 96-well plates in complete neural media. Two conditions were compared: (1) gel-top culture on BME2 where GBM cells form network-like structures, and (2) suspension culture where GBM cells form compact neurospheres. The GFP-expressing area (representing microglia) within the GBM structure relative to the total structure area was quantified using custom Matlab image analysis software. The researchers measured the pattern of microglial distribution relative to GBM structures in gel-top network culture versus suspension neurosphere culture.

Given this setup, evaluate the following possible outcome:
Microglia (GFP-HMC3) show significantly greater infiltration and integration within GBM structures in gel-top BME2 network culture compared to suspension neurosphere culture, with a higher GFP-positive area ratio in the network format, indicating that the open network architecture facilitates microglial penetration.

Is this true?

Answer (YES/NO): YES